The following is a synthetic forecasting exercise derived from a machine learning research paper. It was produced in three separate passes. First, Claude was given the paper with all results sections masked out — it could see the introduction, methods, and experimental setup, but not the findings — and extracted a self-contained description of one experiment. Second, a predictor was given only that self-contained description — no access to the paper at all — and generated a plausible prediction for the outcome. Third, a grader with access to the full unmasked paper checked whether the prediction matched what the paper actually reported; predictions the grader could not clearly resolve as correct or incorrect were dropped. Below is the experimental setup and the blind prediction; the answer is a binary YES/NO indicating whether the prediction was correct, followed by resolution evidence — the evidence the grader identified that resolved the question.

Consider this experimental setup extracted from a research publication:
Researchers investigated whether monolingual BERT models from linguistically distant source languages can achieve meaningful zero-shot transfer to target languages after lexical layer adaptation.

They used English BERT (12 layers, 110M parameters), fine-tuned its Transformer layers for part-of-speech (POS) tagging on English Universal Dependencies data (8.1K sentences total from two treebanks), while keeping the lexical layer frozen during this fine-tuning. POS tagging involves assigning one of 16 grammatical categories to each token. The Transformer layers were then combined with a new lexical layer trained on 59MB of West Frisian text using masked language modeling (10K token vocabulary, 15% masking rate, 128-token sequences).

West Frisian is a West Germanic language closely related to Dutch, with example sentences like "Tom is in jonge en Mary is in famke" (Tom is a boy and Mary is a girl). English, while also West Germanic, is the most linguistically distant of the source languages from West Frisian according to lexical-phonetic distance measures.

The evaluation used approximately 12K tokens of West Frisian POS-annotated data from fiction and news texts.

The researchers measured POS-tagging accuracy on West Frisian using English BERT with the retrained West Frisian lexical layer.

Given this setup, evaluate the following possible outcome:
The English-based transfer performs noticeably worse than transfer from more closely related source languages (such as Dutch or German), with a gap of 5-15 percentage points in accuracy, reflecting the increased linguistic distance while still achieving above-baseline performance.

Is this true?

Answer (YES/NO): NO